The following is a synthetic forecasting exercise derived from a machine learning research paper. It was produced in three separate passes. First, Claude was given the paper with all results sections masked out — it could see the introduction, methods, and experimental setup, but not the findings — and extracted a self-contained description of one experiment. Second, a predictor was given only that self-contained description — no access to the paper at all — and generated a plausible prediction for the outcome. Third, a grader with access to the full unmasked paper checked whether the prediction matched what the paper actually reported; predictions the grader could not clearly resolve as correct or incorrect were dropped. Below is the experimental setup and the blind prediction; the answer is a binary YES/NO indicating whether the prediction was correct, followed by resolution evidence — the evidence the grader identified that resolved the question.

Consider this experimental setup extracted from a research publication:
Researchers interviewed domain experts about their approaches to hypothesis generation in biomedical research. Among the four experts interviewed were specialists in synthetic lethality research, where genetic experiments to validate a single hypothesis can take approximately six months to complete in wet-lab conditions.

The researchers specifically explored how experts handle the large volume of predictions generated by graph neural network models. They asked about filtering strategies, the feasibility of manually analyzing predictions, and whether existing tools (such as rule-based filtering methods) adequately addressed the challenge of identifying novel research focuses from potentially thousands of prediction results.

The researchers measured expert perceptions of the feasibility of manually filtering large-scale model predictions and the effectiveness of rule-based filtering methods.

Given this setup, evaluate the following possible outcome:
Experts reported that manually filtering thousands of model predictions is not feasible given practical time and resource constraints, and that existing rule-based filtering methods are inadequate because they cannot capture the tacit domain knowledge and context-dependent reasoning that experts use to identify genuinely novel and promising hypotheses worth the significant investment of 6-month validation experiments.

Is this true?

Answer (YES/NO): NO